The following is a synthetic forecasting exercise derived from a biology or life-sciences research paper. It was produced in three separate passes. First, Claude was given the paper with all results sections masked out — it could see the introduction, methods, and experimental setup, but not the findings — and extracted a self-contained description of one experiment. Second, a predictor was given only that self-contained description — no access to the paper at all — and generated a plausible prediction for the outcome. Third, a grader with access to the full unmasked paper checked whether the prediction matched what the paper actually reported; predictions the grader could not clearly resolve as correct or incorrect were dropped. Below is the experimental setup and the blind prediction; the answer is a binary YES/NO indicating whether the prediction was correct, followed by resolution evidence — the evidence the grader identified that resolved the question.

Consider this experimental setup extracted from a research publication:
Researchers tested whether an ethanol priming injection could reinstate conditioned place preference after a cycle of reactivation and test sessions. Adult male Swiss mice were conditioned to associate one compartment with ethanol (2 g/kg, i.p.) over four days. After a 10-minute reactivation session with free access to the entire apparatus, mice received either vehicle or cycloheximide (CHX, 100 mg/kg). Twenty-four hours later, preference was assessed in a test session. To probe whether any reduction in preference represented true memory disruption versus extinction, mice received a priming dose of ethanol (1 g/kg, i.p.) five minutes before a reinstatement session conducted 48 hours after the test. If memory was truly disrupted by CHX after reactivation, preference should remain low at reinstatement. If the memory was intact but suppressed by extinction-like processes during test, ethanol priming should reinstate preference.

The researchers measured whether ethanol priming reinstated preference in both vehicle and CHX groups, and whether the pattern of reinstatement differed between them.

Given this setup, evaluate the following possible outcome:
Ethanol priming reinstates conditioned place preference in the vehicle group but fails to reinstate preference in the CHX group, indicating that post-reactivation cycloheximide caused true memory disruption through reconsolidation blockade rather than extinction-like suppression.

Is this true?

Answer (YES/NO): NO